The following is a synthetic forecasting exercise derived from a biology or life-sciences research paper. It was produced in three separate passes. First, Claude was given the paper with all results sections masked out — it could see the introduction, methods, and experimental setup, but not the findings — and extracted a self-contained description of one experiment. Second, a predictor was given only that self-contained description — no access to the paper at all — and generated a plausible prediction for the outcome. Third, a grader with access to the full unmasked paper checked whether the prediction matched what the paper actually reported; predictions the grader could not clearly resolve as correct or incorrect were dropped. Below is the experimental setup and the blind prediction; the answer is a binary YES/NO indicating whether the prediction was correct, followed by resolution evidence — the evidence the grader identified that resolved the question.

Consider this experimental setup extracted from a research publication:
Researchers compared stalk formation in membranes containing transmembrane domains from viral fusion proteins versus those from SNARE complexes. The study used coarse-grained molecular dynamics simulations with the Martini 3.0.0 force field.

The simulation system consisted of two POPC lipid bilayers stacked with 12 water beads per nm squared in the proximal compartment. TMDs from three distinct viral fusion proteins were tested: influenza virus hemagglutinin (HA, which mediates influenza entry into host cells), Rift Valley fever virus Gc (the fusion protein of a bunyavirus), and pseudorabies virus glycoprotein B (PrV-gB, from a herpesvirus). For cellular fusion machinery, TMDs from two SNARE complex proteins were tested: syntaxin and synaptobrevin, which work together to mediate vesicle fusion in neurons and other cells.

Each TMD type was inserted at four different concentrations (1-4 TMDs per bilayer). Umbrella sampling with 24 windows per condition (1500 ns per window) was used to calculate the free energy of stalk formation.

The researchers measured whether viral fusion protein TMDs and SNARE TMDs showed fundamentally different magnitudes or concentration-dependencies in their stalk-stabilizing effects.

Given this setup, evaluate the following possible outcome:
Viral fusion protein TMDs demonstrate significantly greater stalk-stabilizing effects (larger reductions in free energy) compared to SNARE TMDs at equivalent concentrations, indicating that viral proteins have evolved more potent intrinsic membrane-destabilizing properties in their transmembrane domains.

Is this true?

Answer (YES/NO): NO